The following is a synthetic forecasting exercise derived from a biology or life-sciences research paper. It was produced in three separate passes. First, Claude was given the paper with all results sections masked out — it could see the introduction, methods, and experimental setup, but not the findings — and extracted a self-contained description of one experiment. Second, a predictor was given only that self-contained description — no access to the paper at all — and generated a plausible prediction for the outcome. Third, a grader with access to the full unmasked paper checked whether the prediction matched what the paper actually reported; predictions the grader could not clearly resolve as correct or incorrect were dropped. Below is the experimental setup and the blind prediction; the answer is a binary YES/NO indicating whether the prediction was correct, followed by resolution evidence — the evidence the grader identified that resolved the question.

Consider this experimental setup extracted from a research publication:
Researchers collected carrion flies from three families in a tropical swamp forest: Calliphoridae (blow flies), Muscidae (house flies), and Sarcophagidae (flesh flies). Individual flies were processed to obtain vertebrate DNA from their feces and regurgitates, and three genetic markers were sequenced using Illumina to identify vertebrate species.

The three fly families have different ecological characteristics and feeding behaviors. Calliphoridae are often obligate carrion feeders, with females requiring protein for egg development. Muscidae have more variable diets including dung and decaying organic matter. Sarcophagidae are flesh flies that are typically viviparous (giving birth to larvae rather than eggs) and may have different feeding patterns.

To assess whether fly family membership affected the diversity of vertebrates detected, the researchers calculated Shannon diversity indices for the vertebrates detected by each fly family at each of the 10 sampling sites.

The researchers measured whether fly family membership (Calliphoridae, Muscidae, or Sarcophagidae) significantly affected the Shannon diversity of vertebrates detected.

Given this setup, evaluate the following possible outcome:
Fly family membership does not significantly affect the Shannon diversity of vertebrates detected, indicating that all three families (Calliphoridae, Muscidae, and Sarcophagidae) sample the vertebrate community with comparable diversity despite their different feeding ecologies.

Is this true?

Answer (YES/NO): NO